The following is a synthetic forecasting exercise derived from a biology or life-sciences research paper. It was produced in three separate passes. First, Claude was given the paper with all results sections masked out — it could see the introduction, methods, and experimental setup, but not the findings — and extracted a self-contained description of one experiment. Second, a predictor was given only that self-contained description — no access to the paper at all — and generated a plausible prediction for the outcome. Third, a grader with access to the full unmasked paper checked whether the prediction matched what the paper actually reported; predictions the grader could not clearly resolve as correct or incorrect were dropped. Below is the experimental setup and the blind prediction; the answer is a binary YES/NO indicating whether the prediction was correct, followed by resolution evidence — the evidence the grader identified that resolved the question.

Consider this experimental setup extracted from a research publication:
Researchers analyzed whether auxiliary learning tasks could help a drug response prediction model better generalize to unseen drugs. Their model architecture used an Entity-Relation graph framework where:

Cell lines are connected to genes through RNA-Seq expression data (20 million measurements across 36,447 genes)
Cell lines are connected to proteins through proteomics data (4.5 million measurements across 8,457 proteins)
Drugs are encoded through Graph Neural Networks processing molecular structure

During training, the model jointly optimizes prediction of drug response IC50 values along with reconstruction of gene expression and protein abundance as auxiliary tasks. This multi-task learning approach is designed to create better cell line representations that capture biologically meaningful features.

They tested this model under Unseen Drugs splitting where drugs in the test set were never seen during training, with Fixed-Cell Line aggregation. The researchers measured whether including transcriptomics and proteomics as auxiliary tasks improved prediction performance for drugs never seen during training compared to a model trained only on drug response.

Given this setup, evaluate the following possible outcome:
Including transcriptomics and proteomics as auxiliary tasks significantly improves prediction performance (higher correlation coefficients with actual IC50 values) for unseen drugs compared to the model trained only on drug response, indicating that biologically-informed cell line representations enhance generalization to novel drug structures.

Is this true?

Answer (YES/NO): NO